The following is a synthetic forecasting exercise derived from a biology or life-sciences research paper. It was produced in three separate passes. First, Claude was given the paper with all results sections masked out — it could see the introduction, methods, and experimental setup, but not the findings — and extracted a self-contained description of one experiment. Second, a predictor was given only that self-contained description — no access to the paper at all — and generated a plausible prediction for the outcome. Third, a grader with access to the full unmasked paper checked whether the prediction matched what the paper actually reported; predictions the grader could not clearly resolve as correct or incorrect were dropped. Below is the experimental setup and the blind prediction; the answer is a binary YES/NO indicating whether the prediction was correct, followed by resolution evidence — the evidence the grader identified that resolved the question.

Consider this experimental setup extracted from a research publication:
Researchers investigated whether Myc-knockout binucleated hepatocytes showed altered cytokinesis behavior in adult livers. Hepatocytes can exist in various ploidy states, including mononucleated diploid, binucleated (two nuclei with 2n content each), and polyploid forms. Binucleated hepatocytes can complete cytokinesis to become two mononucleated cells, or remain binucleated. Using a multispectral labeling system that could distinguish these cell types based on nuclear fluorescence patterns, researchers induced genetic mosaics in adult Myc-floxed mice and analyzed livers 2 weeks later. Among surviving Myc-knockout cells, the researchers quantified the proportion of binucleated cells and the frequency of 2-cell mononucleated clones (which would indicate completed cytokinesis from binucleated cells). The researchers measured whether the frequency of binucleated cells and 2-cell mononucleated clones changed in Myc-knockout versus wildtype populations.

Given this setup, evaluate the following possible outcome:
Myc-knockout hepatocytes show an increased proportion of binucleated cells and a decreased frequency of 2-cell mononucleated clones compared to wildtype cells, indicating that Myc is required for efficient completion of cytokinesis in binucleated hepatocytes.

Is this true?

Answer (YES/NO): YES